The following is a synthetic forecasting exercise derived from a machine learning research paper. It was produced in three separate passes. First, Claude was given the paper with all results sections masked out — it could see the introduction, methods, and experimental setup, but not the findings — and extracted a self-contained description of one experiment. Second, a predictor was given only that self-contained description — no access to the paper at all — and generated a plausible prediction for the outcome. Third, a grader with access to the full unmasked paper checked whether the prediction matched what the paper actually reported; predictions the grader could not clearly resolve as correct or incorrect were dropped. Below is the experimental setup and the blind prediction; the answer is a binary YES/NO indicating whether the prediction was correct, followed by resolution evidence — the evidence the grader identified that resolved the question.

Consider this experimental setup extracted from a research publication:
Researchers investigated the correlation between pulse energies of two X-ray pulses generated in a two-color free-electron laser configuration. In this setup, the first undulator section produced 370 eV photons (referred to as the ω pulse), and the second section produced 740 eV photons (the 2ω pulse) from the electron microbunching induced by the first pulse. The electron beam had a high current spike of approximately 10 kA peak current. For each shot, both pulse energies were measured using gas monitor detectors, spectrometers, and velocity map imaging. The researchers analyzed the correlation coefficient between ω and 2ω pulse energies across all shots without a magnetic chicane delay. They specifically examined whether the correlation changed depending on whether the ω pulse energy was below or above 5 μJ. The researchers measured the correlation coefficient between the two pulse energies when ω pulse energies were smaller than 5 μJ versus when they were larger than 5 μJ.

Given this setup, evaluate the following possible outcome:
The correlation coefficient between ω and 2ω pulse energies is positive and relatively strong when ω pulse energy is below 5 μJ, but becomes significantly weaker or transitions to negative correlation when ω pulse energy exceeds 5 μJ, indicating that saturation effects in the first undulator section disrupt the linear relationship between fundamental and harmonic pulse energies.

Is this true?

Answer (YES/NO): YES